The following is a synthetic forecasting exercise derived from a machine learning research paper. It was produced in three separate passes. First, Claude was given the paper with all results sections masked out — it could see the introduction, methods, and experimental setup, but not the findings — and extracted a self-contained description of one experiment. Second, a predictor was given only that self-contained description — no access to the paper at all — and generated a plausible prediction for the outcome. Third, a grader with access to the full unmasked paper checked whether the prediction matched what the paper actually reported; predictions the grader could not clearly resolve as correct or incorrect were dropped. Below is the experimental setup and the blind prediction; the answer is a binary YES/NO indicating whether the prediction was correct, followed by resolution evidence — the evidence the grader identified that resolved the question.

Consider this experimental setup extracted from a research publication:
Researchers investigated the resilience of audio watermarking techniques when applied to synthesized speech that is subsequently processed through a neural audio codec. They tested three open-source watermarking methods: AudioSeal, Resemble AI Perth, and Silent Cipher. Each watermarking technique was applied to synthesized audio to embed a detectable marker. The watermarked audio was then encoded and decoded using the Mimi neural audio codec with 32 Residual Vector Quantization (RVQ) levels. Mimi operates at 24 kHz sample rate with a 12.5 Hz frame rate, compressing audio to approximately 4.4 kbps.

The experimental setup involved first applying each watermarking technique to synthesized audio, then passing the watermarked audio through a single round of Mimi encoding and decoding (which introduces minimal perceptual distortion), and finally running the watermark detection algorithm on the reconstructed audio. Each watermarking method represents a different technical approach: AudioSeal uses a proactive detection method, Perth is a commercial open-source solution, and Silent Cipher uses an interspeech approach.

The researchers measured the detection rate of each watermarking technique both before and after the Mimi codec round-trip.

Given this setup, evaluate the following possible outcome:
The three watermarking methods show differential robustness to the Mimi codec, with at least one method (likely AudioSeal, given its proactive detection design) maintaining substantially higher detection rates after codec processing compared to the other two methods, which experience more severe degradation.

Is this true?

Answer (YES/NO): YES